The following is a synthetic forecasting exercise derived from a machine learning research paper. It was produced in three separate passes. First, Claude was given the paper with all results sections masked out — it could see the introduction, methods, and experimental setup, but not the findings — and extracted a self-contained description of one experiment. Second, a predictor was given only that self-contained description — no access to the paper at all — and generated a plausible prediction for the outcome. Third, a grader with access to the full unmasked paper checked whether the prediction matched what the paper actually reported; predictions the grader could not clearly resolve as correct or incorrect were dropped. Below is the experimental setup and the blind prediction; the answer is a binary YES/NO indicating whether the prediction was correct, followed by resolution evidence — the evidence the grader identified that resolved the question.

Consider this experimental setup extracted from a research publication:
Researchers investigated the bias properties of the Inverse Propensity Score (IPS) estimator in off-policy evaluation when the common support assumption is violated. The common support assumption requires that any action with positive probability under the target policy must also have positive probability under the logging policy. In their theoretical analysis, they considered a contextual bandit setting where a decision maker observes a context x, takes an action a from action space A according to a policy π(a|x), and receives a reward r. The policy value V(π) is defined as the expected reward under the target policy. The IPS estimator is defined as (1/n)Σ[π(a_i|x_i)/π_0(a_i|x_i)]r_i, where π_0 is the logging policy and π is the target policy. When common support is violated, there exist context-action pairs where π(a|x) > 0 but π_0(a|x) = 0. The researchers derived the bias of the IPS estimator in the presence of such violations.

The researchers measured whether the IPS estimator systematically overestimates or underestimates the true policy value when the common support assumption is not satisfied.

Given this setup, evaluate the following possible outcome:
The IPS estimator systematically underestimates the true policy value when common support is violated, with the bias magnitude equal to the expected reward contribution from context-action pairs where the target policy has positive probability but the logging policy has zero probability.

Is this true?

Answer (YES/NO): YES